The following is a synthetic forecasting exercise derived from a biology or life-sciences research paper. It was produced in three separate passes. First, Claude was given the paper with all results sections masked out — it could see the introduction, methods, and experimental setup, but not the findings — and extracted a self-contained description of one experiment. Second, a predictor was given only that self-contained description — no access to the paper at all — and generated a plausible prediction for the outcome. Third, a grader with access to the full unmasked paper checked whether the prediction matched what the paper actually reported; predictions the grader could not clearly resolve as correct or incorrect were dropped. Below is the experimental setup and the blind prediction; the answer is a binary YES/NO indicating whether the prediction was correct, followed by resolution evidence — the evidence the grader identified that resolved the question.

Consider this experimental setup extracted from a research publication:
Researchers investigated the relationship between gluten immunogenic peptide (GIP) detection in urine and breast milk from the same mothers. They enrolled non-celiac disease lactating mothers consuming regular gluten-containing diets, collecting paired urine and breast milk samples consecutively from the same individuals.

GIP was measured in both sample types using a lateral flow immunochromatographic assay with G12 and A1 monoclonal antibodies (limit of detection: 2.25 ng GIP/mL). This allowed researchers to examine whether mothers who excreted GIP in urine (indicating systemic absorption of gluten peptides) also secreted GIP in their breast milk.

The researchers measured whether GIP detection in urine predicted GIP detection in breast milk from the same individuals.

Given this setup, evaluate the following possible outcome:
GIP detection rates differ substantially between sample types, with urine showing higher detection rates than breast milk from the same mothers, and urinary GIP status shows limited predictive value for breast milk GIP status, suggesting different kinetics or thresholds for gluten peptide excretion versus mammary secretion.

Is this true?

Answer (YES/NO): YES